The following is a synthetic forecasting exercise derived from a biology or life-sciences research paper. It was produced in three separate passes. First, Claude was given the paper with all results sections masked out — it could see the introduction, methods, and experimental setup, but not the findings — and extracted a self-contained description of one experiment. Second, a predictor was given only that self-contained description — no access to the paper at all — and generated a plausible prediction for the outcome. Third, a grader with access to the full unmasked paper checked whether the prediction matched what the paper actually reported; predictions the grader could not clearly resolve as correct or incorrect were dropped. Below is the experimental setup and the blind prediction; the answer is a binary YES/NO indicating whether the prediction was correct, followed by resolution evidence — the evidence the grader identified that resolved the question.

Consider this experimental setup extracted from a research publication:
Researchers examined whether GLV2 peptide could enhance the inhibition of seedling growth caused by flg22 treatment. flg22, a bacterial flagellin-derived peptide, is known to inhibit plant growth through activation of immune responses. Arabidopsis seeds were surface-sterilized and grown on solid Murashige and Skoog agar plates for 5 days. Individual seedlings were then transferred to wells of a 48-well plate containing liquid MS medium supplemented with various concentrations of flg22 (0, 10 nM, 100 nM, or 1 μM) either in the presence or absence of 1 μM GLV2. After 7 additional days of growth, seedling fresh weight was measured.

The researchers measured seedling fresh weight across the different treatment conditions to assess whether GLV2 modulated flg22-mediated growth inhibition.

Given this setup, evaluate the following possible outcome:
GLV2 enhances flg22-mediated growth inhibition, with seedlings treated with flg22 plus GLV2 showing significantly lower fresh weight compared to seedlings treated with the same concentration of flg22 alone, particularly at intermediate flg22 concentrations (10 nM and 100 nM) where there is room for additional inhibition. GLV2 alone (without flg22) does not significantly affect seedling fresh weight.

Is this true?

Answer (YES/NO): YES